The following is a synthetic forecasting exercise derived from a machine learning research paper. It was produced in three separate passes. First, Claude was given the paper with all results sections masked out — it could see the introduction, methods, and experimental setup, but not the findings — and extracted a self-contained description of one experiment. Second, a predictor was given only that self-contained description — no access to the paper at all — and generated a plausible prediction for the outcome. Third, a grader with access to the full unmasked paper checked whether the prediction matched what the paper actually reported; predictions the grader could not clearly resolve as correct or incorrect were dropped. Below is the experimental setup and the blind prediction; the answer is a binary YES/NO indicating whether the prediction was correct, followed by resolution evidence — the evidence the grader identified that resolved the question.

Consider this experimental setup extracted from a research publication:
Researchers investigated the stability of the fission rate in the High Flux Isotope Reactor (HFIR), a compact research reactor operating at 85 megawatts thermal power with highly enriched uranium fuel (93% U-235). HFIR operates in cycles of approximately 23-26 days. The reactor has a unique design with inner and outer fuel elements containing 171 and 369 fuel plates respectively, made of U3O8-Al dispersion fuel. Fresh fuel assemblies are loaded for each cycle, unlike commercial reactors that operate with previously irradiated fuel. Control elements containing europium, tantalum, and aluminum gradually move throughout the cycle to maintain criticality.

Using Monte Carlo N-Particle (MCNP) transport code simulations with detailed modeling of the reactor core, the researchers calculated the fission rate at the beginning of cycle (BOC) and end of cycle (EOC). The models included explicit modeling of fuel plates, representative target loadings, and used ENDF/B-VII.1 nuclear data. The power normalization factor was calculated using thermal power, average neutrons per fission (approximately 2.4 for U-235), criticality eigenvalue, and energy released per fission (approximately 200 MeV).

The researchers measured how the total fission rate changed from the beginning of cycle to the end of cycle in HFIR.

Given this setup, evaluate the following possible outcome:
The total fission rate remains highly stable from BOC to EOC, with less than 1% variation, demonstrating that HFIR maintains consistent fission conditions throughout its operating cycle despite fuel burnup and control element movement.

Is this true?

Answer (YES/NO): YES